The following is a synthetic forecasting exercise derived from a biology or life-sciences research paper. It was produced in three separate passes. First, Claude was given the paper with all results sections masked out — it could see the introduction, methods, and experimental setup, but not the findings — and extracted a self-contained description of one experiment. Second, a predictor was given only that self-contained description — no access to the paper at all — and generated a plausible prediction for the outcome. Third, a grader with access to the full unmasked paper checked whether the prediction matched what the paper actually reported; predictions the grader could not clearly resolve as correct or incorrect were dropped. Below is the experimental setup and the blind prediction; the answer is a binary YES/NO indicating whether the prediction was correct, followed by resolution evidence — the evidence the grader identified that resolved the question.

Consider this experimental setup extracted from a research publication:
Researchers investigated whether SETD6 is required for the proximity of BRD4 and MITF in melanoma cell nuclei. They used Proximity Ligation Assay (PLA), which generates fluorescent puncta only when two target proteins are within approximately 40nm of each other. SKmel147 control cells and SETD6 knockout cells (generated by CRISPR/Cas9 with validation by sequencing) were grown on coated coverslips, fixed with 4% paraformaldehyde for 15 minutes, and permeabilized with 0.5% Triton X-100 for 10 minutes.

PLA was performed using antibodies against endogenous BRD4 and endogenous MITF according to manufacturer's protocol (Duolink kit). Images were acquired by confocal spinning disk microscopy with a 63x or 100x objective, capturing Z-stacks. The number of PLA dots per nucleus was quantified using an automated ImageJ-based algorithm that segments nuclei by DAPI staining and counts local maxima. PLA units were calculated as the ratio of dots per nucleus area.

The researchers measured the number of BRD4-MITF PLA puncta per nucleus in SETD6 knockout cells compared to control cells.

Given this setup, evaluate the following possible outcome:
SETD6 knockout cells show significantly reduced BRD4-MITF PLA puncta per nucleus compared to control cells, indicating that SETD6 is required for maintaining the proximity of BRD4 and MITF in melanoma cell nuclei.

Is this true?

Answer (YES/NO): YES